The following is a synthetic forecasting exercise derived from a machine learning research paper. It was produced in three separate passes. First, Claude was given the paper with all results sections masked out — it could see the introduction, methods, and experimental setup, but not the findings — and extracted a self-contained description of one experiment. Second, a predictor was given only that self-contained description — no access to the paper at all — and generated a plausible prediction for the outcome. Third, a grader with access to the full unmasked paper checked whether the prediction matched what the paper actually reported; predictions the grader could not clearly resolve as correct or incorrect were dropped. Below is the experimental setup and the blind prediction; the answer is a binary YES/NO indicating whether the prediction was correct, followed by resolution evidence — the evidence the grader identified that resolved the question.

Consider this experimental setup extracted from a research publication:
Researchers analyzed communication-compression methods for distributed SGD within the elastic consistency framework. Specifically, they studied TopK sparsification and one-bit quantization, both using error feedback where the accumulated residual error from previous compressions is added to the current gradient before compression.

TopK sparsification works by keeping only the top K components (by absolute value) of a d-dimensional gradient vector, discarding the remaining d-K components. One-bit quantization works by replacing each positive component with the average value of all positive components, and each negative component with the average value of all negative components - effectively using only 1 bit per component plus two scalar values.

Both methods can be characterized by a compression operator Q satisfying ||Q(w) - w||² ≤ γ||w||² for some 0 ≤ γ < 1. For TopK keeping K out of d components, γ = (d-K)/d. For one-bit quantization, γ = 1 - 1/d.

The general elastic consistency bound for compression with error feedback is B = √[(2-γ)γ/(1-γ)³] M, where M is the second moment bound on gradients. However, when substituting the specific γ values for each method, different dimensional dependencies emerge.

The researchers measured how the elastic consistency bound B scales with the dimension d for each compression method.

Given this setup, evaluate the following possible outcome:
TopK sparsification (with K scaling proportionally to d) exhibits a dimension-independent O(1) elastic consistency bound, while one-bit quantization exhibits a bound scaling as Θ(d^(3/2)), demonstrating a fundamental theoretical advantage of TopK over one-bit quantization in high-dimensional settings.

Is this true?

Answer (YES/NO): YES